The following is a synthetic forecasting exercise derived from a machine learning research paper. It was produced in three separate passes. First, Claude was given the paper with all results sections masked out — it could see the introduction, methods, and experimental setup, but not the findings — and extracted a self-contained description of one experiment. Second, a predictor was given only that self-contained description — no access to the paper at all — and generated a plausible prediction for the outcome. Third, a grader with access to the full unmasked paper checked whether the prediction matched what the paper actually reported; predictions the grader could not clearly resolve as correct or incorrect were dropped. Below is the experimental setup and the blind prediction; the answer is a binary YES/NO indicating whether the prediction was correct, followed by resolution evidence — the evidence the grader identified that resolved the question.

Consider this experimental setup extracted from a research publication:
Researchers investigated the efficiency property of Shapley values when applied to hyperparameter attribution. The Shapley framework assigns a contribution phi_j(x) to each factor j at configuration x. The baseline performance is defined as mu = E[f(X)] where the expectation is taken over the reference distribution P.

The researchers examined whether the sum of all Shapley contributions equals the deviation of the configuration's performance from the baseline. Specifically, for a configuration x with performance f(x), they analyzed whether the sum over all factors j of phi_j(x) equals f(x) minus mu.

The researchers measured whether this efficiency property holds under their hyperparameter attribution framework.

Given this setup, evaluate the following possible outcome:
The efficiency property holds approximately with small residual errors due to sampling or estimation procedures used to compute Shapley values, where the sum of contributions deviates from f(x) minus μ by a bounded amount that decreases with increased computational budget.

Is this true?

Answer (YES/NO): NO